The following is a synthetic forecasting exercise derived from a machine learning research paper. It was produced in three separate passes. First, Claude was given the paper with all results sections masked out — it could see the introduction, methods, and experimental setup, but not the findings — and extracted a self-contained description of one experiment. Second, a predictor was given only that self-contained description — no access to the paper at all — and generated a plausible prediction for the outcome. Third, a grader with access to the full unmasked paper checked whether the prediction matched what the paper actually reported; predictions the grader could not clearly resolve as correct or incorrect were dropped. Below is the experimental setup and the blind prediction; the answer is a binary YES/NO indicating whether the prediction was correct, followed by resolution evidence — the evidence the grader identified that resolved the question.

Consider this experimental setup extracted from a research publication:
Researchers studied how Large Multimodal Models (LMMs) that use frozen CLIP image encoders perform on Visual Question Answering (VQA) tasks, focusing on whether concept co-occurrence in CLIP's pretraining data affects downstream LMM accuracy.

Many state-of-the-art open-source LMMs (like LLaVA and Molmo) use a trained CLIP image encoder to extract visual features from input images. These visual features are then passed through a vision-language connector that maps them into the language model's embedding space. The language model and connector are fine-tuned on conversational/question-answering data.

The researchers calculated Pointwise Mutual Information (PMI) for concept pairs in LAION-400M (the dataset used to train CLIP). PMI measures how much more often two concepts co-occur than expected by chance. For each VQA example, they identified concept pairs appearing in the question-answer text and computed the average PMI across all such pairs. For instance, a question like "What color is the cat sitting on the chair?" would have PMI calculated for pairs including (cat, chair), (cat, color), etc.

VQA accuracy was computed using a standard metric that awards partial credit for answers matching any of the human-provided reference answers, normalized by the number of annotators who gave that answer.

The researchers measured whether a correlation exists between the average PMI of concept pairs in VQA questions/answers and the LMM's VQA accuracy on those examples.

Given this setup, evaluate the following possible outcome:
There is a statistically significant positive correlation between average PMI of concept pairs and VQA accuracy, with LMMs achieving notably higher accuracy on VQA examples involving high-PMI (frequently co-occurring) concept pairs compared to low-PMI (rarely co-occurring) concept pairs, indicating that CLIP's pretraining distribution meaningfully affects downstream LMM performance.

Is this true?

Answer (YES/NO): YES